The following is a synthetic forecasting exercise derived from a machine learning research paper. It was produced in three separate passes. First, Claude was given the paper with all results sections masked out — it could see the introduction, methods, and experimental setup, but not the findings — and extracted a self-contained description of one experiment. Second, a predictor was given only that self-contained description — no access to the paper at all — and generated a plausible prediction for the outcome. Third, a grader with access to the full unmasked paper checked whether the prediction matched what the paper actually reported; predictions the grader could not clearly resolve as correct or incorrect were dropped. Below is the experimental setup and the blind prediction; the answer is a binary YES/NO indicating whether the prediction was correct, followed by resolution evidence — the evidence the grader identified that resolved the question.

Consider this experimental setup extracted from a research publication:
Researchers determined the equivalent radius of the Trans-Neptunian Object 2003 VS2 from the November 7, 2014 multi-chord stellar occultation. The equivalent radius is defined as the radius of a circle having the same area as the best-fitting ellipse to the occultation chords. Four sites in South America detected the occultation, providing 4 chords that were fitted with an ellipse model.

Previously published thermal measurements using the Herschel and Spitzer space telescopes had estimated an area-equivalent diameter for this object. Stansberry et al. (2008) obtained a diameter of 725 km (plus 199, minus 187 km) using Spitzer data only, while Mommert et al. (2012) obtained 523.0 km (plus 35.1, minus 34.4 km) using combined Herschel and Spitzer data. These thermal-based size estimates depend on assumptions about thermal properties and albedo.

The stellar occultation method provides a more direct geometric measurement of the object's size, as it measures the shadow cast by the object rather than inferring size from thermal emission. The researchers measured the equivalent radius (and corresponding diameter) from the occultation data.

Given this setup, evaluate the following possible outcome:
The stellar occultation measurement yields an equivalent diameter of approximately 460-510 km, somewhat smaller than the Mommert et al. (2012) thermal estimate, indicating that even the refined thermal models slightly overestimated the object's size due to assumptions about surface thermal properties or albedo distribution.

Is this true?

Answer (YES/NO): NO